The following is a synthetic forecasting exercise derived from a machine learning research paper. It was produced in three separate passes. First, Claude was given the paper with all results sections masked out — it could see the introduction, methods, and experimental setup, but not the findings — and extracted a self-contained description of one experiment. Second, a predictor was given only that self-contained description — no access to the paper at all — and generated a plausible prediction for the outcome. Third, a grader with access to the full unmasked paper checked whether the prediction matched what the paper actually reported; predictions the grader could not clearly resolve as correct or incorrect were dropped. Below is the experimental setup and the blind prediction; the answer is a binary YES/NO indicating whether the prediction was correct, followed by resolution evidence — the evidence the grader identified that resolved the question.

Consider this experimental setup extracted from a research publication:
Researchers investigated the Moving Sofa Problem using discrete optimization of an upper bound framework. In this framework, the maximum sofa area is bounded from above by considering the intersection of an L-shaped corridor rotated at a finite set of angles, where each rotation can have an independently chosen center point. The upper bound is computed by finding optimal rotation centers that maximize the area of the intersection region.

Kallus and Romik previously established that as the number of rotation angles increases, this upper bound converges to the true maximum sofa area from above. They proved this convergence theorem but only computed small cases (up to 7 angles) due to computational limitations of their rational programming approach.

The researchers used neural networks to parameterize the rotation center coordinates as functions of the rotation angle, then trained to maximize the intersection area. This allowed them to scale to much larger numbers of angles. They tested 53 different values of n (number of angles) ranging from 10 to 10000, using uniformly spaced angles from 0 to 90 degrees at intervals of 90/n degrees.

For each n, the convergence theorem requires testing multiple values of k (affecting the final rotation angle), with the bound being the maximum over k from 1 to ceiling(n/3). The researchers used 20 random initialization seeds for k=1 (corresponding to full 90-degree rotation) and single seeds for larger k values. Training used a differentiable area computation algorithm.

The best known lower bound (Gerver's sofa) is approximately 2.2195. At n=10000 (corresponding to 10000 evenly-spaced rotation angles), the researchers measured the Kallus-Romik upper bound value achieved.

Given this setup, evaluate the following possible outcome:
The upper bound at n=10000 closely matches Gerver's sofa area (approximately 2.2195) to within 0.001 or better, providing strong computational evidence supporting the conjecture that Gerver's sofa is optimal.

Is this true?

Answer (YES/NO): YES